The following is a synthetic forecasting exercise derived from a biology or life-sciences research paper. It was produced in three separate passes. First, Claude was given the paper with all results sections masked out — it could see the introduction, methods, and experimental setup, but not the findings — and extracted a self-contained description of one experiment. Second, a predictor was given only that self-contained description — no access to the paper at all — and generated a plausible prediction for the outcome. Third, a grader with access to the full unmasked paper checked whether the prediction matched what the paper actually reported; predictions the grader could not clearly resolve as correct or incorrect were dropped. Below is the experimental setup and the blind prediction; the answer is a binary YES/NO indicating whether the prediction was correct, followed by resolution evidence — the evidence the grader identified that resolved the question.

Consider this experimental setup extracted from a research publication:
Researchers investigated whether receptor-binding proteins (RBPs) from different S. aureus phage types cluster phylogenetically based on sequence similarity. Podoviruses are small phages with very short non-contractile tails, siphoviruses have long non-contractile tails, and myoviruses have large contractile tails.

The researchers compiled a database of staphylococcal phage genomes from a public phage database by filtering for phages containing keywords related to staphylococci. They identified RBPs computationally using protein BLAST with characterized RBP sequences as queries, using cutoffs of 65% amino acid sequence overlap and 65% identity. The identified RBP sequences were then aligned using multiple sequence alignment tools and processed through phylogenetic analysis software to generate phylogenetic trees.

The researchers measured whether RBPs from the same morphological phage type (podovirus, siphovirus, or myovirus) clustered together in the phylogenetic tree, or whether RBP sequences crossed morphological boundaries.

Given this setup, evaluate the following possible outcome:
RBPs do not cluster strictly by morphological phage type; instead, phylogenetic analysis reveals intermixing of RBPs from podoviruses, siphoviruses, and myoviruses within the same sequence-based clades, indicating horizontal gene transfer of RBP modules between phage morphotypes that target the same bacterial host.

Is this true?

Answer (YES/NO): NO